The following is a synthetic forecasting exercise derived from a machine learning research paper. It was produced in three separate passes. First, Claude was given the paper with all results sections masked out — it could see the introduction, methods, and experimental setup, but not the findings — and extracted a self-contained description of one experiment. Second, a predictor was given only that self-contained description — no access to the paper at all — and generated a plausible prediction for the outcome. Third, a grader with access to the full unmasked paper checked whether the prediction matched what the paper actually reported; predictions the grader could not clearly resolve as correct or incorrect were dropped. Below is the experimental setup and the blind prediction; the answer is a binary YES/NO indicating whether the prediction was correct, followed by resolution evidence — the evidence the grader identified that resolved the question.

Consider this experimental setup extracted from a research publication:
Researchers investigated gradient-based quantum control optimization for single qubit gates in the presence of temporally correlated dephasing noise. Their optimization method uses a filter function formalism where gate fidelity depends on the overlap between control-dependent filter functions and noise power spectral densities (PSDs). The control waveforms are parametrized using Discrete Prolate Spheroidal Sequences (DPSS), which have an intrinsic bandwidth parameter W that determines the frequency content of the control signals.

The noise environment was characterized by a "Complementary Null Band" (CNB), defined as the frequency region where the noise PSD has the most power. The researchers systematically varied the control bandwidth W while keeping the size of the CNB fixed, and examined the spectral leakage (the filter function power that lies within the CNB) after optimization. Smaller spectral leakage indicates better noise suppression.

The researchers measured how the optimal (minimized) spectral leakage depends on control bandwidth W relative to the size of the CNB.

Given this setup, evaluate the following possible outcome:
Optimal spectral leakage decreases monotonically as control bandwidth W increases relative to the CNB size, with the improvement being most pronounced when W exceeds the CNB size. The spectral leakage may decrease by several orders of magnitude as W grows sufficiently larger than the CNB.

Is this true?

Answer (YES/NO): NO